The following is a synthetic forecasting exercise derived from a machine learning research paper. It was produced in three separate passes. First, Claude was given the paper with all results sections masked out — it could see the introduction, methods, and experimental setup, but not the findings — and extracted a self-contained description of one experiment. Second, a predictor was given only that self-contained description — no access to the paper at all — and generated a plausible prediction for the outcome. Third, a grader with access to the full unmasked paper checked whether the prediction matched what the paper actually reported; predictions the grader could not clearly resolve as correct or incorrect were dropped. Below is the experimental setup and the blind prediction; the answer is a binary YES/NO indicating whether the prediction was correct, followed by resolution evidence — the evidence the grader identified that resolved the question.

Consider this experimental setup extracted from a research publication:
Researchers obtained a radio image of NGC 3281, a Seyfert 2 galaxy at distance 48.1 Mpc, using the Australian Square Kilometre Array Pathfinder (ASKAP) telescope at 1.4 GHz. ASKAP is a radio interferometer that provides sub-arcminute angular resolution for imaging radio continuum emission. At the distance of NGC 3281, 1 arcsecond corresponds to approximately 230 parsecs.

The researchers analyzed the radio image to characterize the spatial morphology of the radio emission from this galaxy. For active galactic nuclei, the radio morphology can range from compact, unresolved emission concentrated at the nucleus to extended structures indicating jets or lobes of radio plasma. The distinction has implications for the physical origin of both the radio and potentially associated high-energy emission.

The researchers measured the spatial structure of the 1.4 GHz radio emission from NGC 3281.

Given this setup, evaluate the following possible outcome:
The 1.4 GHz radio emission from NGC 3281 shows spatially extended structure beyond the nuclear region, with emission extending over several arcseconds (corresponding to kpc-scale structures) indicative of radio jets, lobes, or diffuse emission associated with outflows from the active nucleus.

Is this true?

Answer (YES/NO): YES